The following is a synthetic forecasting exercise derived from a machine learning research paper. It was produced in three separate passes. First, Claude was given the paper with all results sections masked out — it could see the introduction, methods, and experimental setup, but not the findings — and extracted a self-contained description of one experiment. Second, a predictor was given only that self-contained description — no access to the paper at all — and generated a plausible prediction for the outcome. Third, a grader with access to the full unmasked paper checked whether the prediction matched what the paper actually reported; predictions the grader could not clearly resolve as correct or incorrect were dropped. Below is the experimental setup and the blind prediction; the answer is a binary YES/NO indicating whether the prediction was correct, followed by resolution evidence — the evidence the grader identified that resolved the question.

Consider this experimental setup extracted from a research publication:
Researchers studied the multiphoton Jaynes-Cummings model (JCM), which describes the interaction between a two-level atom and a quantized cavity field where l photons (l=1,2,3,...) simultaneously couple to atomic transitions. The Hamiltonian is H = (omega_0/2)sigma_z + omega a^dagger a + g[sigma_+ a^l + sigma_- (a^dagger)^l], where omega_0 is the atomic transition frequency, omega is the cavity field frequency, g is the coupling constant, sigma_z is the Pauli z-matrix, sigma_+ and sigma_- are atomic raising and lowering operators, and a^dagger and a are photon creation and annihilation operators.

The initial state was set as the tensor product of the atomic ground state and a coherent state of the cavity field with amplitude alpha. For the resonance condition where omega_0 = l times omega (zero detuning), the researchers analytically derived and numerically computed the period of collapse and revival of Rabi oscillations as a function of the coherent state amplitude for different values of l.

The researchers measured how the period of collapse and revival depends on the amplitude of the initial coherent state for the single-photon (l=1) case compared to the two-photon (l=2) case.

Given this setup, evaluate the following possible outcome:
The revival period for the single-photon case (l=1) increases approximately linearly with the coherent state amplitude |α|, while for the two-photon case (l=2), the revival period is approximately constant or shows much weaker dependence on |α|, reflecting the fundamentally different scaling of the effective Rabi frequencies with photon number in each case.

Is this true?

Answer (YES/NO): YES